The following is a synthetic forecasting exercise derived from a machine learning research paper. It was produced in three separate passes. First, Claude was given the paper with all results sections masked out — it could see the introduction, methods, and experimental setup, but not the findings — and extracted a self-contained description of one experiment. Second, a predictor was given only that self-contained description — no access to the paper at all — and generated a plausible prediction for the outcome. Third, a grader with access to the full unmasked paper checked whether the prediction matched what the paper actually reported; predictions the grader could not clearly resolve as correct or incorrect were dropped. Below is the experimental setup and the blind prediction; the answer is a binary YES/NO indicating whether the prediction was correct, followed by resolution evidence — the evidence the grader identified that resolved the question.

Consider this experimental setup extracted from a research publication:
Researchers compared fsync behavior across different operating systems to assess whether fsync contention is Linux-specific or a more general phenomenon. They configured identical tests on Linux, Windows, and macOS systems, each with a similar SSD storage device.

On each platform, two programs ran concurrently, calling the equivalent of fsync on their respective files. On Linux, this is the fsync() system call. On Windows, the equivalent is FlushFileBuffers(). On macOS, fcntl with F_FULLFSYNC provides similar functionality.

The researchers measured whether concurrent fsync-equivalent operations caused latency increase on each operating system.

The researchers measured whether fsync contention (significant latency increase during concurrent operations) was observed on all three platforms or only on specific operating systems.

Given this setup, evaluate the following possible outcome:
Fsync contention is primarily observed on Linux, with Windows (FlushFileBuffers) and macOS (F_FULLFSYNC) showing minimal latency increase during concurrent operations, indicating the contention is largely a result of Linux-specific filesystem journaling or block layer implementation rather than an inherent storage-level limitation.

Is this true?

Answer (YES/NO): NO